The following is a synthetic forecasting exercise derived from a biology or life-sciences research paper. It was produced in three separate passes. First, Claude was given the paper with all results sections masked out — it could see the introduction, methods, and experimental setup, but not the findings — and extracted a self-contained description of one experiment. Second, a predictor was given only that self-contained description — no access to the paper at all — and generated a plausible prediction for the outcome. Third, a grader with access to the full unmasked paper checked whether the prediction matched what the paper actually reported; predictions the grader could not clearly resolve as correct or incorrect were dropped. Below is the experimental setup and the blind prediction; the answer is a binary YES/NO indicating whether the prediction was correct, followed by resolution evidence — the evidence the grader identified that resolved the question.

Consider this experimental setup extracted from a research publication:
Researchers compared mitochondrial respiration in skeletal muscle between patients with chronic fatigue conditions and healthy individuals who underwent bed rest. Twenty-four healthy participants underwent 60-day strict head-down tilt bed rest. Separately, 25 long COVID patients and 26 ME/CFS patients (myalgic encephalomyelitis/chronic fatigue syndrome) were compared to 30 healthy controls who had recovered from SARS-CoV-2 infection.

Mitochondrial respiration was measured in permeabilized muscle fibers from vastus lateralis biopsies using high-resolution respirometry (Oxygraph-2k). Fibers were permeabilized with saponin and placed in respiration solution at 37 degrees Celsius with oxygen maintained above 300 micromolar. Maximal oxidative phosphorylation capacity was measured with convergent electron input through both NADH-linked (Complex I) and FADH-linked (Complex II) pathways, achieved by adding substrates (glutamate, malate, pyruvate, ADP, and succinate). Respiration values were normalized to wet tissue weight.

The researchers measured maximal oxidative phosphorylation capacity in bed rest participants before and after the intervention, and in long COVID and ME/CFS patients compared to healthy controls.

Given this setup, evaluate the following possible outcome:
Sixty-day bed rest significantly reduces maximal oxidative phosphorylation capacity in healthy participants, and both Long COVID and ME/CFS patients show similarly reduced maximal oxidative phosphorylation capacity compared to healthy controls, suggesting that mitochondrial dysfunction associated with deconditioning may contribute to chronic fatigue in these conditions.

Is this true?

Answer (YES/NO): NO